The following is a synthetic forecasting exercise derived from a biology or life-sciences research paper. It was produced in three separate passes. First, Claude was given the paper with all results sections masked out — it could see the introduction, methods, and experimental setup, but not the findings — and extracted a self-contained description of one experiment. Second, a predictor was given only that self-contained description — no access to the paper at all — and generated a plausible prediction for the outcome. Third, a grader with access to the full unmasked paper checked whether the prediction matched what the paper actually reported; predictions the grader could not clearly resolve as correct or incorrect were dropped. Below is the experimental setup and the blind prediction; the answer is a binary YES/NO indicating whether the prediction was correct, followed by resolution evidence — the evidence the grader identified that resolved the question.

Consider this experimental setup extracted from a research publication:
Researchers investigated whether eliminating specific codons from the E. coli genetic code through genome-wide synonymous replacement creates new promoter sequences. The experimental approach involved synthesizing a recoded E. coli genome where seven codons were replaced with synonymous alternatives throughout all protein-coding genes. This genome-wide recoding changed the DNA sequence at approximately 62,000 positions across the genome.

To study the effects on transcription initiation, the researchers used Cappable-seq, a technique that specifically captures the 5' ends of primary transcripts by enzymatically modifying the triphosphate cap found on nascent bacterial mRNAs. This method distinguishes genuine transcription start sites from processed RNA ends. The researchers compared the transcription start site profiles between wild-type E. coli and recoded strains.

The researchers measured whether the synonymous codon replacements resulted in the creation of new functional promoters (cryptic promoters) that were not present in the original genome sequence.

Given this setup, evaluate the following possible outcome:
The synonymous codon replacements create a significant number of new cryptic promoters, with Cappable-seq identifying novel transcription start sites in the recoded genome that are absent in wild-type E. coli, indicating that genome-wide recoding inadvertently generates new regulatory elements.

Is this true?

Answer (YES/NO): YES